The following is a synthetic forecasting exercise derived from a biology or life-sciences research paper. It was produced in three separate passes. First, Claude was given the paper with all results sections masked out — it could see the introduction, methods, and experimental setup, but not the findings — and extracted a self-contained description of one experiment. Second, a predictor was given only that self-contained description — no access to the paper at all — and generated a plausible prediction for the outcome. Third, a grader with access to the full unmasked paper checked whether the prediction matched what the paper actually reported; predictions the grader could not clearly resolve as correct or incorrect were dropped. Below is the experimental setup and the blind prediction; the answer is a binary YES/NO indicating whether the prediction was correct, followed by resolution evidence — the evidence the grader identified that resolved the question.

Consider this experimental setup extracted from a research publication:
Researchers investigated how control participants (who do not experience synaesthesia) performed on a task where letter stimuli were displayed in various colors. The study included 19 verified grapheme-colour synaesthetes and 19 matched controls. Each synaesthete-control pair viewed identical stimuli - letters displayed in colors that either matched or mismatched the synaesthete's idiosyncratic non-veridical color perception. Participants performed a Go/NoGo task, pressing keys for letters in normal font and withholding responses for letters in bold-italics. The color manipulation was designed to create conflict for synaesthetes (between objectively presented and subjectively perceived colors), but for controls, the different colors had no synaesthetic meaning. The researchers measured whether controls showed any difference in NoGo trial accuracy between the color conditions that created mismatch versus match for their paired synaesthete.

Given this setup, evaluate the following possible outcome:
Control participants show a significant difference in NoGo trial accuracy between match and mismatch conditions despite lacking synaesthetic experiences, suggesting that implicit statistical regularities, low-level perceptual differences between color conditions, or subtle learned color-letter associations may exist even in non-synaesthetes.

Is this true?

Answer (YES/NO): NO